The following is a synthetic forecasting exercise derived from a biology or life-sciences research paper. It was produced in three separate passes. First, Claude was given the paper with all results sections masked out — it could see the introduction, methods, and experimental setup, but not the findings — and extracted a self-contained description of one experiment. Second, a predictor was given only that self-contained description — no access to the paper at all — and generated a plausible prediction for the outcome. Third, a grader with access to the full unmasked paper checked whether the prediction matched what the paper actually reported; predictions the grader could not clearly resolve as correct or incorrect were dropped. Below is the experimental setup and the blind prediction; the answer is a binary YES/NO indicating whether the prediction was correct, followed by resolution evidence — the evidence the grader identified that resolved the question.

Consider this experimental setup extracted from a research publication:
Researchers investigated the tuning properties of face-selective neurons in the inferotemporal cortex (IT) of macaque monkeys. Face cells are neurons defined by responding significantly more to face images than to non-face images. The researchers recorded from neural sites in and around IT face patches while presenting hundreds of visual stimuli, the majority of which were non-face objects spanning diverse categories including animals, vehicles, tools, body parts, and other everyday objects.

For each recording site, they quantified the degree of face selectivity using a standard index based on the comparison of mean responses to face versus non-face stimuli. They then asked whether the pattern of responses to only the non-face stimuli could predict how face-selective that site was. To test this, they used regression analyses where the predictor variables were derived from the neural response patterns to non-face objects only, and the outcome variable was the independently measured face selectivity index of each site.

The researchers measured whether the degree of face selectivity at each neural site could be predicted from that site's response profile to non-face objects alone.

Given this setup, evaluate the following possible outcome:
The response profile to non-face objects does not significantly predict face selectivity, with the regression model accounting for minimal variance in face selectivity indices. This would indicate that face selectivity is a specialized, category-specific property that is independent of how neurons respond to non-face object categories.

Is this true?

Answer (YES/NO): NO